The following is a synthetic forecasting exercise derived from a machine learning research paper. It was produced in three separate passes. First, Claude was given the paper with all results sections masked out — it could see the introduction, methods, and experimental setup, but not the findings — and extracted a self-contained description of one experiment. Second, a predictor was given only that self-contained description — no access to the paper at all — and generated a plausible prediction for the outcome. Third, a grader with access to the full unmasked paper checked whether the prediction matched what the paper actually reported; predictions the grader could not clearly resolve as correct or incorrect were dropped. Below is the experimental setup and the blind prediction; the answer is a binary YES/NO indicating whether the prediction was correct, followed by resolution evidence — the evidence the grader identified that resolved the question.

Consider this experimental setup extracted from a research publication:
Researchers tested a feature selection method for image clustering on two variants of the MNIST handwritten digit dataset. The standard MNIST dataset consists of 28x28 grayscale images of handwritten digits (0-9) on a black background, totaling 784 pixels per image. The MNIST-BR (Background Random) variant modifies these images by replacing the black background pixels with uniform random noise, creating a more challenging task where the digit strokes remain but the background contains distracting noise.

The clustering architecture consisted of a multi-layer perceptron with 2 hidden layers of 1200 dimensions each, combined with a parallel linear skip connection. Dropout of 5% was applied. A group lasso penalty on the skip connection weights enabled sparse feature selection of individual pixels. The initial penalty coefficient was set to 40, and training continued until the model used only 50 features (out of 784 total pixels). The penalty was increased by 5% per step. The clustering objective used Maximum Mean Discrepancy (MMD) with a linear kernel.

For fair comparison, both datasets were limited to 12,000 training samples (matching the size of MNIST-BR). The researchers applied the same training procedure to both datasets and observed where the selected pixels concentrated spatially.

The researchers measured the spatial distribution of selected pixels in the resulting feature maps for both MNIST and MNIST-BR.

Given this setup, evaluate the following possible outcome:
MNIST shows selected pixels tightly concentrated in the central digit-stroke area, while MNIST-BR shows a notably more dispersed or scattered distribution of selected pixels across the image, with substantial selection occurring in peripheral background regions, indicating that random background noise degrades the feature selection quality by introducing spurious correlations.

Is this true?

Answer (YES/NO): NO